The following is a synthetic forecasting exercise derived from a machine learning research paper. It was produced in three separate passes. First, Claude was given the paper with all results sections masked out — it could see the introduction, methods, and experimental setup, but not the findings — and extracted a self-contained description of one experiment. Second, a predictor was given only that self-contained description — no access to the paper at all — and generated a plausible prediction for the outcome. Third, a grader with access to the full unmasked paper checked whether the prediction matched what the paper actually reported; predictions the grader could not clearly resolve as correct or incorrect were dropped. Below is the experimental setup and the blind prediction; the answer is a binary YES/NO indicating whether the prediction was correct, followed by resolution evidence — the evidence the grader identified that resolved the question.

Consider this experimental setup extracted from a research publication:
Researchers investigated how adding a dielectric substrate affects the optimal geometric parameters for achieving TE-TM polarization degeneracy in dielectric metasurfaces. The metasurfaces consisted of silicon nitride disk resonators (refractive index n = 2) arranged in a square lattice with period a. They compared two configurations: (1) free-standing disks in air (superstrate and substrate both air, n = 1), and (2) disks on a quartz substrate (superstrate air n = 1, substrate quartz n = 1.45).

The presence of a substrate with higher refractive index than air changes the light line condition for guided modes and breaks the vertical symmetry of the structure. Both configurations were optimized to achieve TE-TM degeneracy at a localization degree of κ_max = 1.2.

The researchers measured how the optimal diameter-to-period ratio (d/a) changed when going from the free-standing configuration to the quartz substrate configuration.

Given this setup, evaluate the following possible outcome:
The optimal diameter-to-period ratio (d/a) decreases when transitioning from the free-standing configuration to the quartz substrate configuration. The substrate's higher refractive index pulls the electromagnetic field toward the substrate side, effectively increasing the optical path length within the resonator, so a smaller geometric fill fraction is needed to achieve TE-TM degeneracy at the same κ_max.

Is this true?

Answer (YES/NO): NO